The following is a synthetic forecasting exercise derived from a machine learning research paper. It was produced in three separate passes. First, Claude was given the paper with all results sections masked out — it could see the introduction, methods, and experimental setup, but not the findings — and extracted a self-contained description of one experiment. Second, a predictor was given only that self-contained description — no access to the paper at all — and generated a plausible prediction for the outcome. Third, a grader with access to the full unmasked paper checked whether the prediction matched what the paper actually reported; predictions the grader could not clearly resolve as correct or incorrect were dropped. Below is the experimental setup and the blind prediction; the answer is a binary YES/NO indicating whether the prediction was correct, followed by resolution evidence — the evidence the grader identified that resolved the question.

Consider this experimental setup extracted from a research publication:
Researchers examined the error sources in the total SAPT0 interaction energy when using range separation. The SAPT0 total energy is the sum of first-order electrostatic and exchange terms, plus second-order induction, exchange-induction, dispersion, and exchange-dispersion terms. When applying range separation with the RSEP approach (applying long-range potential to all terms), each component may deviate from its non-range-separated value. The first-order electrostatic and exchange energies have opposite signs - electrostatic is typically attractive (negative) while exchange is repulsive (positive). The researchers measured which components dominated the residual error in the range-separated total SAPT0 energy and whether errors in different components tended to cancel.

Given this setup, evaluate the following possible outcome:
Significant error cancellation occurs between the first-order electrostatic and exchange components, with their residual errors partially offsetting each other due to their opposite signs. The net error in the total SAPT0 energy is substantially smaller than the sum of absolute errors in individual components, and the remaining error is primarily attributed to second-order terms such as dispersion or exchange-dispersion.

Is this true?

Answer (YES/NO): NO